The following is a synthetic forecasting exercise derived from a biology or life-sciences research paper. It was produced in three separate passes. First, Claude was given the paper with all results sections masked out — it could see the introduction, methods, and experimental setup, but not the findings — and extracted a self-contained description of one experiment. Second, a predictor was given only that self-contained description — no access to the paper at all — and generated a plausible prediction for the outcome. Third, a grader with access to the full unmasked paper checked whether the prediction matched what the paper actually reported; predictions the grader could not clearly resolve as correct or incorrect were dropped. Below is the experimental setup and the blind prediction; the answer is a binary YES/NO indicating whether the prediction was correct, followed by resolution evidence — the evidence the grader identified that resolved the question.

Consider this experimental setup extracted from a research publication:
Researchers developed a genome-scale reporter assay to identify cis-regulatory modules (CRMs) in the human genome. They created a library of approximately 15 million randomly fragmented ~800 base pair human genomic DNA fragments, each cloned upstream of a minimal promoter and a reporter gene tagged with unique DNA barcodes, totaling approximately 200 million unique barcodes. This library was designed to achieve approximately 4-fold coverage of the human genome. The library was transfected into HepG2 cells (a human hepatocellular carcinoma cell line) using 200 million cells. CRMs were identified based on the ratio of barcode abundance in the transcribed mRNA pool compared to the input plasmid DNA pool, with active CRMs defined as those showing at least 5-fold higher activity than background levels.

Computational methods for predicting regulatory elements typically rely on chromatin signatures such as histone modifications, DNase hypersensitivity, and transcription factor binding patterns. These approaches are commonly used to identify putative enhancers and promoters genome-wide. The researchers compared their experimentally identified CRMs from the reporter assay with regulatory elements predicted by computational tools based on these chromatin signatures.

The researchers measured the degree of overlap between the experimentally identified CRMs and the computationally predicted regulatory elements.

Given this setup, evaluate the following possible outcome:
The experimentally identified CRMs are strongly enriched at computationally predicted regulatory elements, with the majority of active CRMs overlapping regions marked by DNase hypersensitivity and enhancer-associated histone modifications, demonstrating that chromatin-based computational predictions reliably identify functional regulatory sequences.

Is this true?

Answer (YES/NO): NO